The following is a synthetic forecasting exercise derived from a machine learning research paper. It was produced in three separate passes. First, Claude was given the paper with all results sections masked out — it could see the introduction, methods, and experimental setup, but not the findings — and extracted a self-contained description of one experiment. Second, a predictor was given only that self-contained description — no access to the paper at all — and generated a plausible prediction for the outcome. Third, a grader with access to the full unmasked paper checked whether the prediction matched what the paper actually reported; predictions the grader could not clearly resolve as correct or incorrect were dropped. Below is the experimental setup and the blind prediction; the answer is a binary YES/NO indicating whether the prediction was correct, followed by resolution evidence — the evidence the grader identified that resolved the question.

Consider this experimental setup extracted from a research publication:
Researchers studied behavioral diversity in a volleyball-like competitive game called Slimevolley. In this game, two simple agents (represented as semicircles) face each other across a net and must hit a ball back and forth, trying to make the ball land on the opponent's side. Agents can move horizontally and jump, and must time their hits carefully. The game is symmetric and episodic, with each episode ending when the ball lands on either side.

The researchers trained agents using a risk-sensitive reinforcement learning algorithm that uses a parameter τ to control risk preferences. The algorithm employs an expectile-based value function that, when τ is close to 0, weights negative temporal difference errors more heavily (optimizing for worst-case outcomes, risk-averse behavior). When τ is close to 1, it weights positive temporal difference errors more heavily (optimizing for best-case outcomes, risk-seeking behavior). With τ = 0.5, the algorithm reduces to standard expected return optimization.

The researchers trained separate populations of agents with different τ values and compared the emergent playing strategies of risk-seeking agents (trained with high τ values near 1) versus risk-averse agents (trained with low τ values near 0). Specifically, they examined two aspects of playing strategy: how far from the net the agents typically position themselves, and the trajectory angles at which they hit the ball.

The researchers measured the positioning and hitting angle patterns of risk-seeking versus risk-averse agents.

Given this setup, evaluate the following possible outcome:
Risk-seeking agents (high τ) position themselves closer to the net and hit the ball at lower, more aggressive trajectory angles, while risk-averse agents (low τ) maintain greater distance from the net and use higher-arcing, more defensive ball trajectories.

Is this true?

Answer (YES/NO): NO